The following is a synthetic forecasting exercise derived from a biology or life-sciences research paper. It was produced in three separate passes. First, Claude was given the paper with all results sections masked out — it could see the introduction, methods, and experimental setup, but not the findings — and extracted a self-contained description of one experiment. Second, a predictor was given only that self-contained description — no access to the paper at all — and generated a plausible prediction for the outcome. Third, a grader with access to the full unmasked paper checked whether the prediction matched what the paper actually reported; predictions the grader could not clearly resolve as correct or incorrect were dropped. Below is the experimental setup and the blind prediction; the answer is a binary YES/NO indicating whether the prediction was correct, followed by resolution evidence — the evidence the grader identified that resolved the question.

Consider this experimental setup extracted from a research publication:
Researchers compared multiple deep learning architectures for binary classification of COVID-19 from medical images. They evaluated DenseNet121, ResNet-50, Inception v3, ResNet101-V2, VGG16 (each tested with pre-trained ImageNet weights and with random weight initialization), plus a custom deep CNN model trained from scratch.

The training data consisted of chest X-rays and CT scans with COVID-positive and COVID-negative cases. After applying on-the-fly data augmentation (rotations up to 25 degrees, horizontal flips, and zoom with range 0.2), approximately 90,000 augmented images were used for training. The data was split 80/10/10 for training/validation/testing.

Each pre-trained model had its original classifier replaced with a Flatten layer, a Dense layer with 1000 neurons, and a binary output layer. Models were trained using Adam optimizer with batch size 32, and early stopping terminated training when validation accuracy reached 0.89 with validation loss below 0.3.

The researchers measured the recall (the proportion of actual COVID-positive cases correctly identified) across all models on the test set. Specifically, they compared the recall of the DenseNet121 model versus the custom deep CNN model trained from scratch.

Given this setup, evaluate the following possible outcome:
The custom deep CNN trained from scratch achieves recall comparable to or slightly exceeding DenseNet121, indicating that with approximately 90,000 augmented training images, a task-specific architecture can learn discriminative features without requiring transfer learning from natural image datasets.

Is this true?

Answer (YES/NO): NO